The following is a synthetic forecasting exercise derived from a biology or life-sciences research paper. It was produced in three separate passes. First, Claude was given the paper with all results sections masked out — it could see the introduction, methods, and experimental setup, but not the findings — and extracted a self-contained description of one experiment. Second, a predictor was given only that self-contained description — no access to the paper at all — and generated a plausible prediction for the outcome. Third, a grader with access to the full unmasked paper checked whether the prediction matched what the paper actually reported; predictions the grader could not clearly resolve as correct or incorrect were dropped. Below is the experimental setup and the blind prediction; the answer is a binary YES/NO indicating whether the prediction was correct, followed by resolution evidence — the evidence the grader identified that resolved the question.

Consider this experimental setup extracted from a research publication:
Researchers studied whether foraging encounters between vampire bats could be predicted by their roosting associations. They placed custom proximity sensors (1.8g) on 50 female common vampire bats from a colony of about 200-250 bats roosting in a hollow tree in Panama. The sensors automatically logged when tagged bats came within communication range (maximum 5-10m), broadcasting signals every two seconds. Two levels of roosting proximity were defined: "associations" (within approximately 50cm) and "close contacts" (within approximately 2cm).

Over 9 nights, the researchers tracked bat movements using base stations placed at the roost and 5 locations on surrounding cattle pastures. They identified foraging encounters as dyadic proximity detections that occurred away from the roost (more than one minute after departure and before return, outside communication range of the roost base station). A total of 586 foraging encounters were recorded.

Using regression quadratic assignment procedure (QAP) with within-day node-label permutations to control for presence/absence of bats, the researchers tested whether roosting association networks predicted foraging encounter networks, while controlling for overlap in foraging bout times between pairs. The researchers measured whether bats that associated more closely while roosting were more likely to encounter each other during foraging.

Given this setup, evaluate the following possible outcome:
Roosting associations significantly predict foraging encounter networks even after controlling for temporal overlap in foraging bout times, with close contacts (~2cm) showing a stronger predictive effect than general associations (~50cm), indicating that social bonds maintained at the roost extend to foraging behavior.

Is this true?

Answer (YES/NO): NO